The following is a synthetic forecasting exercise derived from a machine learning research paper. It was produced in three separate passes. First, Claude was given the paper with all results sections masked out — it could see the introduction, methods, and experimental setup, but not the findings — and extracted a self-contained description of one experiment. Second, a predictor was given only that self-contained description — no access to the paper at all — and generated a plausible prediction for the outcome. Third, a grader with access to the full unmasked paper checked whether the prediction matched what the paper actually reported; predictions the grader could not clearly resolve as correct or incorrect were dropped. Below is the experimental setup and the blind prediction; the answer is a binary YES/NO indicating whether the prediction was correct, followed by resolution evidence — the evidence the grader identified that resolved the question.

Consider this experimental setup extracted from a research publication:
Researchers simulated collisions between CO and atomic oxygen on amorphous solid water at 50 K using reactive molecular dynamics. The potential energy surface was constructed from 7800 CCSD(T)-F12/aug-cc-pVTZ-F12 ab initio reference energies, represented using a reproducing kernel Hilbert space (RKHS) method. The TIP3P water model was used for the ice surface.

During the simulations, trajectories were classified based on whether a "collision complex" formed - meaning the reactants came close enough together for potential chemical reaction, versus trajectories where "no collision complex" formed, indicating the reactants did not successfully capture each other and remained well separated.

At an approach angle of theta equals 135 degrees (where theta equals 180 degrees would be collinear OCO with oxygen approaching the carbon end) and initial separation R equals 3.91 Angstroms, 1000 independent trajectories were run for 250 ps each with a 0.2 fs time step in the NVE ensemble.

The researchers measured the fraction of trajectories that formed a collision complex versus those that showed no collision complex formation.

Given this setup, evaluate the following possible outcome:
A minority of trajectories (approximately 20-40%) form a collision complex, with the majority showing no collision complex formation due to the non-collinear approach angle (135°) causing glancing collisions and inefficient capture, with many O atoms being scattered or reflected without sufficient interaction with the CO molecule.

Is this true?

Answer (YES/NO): YES